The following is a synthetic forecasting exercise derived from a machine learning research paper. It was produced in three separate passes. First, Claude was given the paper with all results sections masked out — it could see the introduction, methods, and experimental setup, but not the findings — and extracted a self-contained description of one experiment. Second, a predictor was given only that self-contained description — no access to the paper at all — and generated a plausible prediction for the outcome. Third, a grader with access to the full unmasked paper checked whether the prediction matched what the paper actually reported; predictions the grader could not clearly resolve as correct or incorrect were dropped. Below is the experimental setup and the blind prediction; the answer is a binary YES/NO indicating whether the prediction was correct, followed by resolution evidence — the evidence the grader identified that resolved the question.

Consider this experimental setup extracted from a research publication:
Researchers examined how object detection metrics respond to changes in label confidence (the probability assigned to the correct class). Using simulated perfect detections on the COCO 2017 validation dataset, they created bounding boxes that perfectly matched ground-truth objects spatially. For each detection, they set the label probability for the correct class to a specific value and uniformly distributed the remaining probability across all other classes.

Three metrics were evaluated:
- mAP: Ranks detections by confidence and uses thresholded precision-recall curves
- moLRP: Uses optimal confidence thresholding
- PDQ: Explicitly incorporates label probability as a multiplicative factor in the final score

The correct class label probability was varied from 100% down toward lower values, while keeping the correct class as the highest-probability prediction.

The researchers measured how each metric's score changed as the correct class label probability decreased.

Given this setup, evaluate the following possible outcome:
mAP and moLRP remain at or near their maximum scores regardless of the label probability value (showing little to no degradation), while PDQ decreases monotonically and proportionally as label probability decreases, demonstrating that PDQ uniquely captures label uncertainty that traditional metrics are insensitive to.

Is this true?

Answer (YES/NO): NO